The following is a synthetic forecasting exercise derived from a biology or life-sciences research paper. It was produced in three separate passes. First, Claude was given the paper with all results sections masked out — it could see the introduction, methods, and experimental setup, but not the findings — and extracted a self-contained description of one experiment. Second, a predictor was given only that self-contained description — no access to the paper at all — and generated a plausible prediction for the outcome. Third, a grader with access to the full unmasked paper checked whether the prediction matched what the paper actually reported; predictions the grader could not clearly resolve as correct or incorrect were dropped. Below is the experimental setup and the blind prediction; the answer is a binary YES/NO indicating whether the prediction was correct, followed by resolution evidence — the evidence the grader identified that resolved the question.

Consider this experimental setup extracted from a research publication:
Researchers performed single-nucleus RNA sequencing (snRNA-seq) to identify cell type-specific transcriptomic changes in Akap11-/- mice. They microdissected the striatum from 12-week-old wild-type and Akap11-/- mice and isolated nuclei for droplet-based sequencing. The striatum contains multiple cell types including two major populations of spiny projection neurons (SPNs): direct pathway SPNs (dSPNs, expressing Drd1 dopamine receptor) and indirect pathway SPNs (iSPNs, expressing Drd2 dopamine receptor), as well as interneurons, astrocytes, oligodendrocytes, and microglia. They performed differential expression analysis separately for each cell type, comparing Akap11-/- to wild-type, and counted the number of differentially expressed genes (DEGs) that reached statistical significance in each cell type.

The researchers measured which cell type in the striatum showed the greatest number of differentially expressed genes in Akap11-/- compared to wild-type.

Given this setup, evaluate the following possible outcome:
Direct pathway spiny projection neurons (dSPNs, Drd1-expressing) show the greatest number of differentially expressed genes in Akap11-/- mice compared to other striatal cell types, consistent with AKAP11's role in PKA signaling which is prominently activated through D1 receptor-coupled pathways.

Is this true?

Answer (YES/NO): NO